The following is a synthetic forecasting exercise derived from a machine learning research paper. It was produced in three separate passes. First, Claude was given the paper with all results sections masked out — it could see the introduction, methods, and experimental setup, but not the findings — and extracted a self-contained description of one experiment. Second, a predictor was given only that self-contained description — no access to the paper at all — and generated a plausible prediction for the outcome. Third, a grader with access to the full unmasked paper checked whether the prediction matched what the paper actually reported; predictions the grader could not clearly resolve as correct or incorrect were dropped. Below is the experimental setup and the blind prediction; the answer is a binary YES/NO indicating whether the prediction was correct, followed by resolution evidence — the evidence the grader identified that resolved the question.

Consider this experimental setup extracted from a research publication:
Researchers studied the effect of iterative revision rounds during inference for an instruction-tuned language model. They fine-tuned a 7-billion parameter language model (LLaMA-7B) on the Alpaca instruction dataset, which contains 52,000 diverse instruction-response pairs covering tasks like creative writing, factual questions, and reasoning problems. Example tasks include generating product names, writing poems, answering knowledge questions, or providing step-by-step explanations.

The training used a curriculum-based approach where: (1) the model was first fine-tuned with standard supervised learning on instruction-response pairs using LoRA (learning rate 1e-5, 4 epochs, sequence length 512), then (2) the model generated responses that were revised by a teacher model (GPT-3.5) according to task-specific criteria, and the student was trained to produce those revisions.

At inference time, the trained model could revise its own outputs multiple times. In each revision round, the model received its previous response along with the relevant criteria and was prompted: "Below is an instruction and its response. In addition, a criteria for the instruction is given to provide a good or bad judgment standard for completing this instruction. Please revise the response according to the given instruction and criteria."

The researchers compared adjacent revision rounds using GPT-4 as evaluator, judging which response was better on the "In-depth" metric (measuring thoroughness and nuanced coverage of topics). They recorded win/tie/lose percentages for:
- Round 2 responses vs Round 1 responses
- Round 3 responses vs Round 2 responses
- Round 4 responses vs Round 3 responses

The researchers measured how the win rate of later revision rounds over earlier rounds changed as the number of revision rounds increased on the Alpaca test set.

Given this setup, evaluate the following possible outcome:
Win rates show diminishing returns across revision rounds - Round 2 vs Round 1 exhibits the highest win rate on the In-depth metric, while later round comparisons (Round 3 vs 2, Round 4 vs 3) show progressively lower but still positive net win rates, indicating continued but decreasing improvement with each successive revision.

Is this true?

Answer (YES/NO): YES